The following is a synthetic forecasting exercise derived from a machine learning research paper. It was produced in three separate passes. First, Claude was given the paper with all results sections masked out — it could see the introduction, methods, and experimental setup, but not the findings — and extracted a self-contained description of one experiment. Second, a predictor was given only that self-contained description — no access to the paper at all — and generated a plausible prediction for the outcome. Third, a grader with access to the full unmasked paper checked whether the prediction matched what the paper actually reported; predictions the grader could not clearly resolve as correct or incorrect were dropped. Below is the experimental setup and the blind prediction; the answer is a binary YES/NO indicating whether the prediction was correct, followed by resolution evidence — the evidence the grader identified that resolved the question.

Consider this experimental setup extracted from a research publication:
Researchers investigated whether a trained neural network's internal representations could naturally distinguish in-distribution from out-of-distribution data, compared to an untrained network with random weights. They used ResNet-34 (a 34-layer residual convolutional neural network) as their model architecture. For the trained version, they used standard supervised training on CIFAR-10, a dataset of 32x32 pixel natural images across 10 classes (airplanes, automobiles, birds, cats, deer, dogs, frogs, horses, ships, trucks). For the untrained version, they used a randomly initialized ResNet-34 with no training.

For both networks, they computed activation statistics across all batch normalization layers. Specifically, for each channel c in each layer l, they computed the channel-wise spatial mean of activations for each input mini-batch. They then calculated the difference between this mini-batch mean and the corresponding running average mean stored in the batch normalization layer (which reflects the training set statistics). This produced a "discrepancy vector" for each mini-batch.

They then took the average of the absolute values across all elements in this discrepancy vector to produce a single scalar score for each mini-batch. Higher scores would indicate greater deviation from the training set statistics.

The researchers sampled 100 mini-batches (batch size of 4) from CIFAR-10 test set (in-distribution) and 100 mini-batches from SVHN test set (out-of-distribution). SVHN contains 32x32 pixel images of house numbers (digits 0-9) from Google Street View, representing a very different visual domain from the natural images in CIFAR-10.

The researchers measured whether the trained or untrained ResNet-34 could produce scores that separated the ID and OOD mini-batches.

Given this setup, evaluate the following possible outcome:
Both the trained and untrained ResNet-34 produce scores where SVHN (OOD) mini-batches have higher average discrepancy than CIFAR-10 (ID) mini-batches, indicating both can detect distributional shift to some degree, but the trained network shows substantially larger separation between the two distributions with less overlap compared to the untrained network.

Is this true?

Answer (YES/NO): NO